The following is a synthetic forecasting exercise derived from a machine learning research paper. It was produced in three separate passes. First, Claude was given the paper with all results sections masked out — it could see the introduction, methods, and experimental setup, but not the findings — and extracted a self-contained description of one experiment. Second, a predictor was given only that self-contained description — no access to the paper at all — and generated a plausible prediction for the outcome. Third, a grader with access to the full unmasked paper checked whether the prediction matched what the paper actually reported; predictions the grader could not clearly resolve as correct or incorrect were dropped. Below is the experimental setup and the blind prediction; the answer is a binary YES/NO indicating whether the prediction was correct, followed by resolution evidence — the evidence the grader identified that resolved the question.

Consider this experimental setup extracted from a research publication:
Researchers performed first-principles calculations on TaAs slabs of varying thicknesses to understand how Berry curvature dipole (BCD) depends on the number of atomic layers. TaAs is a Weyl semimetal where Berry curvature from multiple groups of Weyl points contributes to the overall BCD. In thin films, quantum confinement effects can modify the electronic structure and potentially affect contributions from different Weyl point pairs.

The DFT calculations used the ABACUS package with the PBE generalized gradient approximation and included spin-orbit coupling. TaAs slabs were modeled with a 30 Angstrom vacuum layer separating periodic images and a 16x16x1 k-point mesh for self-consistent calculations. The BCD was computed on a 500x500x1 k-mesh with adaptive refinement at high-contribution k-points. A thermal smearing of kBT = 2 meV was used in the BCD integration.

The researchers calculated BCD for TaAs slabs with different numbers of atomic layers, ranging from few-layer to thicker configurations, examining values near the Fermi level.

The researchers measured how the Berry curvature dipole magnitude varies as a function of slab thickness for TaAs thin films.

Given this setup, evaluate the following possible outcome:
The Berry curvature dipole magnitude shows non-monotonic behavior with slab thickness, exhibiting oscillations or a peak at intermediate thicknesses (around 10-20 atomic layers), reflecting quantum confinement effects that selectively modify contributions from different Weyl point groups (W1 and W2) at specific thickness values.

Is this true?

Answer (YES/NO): NO